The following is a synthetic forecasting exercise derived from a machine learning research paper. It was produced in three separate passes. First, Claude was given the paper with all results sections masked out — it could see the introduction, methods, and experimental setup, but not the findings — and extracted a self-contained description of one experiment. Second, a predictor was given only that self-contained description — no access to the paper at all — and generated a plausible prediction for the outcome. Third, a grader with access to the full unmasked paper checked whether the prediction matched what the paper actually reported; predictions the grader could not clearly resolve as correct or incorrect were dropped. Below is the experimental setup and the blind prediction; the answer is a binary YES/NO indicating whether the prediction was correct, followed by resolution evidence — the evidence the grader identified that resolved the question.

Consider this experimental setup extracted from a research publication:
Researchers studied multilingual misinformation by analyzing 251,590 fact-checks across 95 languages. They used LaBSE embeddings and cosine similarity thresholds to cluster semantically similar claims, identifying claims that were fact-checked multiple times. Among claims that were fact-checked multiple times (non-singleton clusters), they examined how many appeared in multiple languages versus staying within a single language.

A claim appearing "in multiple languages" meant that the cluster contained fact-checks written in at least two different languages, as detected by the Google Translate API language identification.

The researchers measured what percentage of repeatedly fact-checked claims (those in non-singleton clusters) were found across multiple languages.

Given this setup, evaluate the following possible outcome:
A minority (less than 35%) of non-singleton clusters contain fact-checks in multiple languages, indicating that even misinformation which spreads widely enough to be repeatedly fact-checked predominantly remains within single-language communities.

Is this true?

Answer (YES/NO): YES